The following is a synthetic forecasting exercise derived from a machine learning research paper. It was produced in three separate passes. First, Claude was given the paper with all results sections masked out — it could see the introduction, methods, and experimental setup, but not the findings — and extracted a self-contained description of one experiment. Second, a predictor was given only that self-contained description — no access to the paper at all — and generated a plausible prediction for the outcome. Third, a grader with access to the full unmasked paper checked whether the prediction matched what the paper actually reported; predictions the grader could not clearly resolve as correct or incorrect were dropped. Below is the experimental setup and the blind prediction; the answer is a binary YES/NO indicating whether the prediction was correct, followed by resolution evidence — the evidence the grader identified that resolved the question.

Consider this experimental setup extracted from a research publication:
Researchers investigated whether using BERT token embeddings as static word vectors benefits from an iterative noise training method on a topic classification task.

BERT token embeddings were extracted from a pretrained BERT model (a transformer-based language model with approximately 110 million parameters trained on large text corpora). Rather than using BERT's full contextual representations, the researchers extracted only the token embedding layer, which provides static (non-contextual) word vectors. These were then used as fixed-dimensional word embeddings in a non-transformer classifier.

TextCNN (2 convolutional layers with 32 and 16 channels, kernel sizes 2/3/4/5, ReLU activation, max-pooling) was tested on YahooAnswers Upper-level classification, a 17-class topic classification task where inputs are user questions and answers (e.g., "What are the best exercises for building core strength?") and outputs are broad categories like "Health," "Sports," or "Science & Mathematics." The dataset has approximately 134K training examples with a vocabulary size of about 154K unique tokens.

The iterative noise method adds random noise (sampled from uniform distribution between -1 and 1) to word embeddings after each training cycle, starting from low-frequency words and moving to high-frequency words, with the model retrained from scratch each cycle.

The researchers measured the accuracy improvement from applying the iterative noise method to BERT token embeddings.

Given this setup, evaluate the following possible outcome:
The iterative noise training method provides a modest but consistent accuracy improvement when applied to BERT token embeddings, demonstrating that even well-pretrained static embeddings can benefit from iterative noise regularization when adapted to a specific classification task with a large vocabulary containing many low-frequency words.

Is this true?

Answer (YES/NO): NO